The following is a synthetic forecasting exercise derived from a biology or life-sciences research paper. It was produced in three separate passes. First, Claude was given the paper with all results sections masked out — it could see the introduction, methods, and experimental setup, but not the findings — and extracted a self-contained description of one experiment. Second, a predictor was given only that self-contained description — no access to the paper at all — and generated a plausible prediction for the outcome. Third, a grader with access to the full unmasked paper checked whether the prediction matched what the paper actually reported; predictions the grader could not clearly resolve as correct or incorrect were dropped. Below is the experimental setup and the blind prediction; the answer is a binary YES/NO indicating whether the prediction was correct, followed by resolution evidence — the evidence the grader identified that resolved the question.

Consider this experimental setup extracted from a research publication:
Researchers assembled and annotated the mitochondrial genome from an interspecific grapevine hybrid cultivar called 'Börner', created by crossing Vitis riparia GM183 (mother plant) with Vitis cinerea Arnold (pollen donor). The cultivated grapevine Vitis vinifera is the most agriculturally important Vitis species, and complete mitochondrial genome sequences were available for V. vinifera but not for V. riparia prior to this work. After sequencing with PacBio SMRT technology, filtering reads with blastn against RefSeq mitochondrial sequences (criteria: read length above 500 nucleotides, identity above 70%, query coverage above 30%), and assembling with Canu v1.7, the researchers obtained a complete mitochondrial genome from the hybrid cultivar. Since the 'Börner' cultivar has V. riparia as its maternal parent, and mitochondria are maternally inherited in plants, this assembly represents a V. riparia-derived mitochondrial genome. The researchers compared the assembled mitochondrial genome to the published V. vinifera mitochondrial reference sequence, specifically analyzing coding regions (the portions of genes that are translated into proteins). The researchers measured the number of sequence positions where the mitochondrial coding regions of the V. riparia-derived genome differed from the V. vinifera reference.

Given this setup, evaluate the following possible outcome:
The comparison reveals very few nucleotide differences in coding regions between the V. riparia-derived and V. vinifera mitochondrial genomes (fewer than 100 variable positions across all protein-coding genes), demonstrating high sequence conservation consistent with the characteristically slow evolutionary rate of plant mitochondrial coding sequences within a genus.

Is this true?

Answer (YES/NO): NO